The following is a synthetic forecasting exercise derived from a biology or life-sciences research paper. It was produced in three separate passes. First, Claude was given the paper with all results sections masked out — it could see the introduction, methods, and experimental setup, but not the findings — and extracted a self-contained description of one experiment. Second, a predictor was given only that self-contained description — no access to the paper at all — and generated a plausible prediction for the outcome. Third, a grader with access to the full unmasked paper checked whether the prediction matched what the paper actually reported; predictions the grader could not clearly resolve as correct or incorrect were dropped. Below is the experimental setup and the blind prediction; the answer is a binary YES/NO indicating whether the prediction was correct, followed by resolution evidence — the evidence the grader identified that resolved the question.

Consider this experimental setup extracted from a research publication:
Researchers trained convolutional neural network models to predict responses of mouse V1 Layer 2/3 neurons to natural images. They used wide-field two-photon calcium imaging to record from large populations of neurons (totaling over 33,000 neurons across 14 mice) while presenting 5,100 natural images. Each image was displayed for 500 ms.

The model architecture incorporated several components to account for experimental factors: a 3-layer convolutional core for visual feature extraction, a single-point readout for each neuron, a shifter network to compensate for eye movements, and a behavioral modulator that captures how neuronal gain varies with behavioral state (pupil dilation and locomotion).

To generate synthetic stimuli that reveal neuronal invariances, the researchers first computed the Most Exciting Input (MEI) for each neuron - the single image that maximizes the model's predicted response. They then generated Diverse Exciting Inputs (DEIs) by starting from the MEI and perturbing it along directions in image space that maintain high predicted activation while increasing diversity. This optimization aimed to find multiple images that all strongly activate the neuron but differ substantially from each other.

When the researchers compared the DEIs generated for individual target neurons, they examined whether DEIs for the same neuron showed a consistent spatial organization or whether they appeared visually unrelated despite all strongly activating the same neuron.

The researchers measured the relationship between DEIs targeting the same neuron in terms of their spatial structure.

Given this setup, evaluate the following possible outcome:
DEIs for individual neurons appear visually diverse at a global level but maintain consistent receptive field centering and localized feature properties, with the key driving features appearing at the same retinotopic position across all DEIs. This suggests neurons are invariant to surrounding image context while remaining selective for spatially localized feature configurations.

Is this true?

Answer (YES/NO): NO